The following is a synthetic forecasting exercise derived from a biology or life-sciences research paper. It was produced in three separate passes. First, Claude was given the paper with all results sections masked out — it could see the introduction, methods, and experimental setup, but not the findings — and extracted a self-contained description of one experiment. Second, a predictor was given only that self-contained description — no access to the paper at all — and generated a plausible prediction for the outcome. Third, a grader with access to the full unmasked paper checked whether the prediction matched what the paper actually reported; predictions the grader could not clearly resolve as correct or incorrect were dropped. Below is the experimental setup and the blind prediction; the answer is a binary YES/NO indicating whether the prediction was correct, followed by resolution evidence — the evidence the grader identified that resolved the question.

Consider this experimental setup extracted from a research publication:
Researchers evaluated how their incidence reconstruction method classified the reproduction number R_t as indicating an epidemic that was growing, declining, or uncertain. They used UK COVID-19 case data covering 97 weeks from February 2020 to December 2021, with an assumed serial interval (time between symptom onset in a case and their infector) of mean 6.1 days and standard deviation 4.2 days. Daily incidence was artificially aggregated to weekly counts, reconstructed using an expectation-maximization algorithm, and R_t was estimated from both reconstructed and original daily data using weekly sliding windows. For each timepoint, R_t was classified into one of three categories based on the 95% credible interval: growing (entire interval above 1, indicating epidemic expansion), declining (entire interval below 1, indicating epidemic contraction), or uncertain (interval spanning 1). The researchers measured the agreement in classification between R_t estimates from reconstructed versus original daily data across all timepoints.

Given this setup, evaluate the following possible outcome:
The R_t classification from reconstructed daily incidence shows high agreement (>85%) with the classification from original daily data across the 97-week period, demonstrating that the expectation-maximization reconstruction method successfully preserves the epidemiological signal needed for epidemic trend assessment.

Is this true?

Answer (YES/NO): YES